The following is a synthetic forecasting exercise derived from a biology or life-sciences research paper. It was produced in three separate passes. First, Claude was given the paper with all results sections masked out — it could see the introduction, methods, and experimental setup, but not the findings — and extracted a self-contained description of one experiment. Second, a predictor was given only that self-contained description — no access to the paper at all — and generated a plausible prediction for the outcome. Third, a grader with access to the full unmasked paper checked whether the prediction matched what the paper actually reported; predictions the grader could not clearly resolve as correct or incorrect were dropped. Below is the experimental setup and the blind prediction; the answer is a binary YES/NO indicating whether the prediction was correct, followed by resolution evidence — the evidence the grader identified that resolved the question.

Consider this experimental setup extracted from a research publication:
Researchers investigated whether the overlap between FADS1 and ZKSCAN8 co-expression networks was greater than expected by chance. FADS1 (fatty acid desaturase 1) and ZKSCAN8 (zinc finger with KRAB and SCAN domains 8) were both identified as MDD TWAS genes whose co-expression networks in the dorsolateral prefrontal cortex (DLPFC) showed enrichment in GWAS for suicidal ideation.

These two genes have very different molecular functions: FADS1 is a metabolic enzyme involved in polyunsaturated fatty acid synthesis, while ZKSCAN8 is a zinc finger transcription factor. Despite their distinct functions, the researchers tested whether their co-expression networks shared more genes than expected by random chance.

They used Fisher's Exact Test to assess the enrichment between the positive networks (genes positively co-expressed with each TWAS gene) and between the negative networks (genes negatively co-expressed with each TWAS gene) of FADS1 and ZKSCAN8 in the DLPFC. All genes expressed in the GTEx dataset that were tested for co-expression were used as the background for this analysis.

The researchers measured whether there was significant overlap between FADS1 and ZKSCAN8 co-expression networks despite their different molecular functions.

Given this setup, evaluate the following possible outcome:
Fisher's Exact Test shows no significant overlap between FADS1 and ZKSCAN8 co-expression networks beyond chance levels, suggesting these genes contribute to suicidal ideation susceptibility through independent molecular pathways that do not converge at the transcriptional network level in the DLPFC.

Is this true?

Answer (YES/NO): NO